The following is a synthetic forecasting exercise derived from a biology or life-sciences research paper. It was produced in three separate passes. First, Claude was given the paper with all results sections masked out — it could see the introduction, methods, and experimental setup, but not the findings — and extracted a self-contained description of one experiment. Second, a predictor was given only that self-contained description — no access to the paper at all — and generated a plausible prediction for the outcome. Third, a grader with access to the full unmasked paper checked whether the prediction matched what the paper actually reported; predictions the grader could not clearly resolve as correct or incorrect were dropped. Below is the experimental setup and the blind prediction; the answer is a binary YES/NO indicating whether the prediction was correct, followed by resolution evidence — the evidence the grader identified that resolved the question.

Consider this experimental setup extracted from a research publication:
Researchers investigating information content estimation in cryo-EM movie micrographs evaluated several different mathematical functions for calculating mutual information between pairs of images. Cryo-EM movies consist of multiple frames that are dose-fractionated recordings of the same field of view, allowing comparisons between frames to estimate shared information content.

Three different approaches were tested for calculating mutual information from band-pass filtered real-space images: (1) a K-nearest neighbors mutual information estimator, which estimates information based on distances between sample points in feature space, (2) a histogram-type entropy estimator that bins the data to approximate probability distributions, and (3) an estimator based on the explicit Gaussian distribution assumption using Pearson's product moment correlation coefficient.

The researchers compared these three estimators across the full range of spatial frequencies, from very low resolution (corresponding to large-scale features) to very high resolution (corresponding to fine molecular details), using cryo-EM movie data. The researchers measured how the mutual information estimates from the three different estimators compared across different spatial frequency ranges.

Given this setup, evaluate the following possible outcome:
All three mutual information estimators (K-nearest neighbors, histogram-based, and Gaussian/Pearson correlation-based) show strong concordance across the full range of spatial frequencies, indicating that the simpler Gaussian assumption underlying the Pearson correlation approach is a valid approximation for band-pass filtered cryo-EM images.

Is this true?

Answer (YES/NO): NO